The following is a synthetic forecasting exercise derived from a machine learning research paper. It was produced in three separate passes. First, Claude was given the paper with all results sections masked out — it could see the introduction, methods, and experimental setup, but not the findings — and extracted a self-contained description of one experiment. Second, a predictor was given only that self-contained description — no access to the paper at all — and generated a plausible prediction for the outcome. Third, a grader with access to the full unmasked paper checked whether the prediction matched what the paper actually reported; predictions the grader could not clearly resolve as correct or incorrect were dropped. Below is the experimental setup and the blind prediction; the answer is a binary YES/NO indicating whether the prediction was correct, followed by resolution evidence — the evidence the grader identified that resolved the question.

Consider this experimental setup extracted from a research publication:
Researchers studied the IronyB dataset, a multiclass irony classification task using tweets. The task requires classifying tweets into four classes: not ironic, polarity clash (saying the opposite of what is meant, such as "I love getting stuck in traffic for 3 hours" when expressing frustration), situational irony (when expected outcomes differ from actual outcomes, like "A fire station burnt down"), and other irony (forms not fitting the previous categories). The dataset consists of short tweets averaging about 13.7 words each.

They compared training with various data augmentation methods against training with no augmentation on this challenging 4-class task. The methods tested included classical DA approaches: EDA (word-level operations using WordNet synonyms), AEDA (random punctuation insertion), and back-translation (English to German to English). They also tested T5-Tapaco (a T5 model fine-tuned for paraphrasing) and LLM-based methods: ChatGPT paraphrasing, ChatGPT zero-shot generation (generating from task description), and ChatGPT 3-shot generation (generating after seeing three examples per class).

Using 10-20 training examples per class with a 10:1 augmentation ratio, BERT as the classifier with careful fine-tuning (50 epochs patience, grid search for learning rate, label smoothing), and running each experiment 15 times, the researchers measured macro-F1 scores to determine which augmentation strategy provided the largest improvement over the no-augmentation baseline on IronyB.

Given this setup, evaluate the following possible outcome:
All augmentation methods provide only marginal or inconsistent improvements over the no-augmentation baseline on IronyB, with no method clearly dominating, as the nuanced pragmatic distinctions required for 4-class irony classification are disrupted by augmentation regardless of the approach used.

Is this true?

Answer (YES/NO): YES